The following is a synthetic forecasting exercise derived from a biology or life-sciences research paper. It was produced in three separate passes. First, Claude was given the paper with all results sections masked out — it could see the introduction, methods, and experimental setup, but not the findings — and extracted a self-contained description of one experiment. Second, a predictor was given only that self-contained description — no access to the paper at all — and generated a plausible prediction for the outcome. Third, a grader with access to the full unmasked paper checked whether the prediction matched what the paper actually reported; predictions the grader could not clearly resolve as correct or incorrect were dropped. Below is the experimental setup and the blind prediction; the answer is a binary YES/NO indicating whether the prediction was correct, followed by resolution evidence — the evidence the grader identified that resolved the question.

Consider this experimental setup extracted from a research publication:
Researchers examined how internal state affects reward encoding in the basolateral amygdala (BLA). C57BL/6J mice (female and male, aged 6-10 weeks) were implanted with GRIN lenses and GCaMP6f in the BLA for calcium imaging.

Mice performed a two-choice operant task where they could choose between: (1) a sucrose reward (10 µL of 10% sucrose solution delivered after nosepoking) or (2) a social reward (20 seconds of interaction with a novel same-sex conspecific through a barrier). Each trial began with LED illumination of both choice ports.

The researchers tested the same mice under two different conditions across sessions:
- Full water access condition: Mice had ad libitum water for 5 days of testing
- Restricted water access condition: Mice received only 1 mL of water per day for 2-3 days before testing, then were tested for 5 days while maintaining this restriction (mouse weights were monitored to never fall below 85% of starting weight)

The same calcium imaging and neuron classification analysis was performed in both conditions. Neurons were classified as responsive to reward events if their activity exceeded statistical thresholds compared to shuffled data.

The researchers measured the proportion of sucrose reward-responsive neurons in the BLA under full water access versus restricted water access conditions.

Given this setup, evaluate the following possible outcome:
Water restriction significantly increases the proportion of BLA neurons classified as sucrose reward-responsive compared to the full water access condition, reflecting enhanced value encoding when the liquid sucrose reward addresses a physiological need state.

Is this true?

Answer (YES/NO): YES